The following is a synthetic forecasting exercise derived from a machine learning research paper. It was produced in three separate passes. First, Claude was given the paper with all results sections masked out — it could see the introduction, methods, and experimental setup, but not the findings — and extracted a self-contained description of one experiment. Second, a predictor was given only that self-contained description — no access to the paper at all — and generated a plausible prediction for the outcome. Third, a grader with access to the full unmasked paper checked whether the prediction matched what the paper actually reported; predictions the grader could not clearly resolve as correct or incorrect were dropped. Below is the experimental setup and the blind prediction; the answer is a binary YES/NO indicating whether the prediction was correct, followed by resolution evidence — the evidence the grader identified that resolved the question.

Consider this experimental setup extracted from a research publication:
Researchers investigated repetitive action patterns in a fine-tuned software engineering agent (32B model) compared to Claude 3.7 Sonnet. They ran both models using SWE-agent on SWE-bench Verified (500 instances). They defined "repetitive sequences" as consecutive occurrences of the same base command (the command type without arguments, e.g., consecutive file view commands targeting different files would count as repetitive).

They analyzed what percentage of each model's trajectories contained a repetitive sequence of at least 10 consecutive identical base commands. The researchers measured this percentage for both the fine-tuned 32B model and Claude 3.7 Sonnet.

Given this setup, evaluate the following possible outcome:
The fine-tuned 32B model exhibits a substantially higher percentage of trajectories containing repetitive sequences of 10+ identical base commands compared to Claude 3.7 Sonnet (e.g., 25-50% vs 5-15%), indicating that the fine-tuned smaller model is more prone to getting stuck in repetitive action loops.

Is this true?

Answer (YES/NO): NO